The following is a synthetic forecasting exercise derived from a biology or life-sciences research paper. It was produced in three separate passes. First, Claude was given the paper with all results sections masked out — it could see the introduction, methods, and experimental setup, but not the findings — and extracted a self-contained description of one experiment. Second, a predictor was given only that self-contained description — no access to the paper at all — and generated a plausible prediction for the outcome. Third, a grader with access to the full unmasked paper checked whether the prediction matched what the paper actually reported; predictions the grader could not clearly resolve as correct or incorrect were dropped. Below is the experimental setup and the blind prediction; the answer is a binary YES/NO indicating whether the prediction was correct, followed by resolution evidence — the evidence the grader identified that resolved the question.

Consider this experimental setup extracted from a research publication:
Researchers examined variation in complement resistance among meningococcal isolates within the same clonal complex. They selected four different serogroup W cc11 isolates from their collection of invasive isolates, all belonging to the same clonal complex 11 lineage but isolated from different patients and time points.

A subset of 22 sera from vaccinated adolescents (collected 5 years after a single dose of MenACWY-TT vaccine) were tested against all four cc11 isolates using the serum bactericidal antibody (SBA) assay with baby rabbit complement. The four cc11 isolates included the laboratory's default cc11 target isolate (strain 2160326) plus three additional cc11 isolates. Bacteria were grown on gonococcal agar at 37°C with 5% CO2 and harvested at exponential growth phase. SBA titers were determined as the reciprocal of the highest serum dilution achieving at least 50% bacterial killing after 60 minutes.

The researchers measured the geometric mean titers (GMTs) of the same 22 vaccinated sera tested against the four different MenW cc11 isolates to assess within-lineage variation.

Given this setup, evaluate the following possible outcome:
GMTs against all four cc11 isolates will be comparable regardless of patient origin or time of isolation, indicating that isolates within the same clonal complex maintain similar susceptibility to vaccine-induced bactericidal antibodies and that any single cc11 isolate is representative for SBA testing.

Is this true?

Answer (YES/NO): NO